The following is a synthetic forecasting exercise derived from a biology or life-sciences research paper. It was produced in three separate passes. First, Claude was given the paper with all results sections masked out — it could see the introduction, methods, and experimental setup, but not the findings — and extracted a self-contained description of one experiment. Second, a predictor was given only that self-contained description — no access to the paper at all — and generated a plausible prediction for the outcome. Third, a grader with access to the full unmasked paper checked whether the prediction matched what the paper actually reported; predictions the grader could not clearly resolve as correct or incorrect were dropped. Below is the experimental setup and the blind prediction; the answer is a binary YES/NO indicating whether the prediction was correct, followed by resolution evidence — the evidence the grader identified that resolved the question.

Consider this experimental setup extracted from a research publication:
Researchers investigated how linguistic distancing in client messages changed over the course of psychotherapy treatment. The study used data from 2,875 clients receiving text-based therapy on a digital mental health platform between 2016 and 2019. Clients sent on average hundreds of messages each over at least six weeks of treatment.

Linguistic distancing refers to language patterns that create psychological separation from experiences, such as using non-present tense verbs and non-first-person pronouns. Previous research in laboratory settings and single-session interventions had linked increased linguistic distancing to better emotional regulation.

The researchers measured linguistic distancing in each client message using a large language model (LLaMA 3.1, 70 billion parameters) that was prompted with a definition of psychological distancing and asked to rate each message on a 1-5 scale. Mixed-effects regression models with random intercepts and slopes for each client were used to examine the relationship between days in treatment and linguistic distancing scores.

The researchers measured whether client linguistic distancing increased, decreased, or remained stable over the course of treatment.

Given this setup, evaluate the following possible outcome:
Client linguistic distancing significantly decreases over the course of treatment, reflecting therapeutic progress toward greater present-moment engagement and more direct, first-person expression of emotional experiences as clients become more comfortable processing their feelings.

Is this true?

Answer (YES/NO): NO